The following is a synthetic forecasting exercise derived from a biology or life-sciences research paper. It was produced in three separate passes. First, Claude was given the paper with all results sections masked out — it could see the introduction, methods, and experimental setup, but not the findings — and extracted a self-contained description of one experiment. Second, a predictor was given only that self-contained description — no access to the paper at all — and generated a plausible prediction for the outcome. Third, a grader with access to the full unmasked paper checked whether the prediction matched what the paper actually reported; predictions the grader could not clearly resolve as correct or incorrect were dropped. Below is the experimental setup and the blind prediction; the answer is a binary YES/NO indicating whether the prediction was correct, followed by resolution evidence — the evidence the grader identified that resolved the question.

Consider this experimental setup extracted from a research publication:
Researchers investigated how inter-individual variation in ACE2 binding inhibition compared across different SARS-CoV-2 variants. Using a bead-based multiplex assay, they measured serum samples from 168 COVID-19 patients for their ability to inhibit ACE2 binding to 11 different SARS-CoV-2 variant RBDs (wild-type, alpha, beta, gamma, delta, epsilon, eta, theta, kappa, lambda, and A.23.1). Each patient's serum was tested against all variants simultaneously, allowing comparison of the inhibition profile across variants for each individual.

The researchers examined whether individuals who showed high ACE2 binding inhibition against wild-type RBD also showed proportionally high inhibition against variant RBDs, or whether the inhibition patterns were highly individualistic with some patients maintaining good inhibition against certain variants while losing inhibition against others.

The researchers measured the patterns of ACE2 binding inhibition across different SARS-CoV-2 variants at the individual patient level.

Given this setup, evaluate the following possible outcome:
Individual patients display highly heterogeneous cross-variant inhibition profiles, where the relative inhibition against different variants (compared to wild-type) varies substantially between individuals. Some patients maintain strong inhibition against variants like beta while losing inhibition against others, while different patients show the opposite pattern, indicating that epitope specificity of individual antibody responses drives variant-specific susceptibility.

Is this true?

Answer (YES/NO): NO